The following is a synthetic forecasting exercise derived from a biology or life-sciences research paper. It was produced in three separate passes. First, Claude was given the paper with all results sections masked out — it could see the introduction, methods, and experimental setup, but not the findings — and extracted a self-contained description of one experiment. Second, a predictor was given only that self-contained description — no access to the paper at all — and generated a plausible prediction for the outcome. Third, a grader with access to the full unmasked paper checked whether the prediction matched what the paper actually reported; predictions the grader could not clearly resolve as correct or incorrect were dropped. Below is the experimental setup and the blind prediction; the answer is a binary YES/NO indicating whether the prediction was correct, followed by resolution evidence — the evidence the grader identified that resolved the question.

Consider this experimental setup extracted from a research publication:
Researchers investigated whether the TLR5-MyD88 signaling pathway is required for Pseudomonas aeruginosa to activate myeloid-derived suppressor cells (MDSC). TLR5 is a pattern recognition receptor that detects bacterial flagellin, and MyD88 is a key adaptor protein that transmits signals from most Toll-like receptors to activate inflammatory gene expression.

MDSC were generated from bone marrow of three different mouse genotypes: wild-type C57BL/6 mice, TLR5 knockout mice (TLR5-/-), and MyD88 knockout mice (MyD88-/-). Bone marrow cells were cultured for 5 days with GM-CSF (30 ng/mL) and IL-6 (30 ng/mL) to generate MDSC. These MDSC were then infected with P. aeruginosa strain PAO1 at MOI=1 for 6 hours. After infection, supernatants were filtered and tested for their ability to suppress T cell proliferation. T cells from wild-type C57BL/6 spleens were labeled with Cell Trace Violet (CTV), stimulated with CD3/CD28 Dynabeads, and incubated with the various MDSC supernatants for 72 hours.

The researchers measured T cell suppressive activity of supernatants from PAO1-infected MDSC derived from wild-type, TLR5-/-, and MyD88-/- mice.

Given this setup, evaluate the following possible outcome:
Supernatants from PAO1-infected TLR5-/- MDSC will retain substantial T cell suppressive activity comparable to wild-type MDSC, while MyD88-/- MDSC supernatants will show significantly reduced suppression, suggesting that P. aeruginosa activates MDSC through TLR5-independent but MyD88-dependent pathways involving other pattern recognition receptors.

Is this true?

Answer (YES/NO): NO